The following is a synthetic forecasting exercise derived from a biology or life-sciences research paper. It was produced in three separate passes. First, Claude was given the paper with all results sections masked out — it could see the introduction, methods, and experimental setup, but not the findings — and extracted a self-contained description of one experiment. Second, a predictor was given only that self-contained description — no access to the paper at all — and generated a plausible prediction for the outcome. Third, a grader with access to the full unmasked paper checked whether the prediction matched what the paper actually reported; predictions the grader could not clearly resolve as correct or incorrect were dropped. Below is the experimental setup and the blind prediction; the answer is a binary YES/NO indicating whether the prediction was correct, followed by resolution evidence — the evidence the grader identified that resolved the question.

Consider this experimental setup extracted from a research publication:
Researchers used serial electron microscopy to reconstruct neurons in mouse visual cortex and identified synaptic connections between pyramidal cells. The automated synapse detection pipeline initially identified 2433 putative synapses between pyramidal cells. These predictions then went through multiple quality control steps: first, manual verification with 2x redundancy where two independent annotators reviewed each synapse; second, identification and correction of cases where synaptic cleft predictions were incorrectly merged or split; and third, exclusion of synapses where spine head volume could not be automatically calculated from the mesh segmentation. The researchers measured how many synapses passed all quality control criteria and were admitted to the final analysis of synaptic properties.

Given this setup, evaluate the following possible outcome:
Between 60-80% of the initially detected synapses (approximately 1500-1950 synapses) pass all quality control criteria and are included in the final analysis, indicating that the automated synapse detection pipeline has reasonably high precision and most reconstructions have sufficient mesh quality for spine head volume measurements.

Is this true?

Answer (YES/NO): NO